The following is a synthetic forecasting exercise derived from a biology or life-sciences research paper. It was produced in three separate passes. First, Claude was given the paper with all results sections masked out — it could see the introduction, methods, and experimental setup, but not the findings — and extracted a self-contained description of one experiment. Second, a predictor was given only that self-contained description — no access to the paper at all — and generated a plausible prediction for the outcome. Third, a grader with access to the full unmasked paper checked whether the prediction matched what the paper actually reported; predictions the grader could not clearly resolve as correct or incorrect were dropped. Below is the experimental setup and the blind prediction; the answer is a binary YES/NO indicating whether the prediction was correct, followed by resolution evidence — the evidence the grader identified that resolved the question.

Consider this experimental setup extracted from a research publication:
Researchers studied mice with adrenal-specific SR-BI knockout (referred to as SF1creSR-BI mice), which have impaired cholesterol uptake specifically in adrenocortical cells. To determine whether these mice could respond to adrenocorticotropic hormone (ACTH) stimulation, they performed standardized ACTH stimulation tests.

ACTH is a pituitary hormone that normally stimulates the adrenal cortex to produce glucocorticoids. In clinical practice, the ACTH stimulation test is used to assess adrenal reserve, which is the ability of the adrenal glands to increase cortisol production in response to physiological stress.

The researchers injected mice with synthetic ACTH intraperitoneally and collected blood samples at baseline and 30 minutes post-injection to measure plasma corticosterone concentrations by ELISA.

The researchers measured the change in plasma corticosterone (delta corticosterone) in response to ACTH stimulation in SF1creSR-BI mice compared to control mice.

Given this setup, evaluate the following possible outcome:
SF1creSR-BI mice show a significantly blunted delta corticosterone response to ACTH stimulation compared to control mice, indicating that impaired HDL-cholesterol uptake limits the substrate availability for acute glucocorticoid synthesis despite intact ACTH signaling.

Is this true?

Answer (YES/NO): YES